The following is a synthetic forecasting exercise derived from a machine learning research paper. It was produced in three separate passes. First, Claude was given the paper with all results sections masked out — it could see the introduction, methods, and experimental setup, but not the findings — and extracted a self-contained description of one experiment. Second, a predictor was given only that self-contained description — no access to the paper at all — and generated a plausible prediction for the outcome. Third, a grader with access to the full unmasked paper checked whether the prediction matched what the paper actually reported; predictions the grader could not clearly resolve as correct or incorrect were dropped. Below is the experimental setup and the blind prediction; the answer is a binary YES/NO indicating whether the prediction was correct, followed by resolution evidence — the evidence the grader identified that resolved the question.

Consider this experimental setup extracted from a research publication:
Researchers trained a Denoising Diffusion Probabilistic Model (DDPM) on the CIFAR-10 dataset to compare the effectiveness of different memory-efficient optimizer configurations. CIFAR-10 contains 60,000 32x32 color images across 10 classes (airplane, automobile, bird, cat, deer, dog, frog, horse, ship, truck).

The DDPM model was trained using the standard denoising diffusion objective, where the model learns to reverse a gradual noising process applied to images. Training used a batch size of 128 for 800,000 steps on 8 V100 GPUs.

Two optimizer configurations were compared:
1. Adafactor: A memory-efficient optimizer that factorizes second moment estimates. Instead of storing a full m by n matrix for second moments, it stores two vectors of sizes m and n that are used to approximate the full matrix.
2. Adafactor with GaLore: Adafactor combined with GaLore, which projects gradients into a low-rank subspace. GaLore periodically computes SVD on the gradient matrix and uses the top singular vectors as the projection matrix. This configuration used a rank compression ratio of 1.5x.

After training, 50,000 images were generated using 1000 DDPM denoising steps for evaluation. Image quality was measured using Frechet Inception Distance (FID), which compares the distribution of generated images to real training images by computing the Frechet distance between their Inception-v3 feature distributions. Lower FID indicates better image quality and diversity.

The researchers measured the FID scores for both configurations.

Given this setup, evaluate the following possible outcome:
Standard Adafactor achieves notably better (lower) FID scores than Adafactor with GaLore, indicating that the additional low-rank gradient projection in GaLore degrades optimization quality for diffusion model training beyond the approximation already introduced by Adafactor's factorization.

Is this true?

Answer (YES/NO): YES